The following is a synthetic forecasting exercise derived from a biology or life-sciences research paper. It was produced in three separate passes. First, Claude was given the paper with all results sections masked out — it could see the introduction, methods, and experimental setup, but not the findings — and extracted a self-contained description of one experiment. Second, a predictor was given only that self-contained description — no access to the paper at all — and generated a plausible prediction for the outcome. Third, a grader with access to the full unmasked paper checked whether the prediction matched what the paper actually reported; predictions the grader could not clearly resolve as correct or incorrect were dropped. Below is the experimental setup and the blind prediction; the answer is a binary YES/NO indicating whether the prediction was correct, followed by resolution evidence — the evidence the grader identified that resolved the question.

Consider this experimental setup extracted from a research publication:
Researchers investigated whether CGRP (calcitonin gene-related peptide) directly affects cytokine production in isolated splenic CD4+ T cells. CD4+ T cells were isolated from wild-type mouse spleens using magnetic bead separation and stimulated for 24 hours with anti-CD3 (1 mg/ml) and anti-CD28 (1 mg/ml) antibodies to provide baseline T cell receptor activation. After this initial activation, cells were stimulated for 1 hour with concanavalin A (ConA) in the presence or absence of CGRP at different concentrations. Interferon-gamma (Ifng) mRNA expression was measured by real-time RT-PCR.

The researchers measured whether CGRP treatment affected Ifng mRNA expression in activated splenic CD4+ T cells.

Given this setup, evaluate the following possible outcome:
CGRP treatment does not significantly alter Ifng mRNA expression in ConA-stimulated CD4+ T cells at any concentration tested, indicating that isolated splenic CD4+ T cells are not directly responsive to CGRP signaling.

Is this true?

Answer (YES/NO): NO